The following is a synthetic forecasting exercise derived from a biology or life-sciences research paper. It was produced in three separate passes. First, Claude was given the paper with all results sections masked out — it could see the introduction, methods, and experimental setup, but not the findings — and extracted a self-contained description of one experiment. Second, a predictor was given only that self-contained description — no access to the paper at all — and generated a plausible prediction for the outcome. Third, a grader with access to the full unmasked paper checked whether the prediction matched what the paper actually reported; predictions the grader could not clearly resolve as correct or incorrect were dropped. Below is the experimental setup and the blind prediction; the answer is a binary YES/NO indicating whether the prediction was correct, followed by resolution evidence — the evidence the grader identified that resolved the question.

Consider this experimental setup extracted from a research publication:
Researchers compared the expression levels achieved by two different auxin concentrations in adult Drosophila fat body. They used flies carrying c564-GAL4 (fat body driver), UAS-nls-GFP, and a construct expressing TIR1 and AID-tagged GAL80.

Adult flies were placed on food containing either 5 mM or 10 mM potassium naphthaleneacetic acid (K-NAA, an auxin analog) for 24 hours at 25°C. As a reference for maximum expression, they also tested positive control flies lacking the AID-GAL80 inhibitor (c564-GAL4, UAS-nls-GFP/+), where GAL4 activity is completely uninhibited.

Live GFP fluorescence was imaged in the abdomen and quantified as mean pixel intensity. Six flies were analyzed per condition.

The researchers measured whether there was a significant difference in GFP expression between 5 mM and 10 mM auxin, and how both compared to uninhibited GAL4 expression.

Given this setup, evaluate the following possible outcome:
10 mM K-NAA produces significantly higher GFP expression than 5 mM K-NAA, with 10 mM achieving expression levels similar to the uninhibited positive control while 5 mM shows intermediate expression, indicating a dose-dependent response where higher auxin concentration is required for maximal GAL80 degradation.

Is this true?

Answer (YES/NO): NO